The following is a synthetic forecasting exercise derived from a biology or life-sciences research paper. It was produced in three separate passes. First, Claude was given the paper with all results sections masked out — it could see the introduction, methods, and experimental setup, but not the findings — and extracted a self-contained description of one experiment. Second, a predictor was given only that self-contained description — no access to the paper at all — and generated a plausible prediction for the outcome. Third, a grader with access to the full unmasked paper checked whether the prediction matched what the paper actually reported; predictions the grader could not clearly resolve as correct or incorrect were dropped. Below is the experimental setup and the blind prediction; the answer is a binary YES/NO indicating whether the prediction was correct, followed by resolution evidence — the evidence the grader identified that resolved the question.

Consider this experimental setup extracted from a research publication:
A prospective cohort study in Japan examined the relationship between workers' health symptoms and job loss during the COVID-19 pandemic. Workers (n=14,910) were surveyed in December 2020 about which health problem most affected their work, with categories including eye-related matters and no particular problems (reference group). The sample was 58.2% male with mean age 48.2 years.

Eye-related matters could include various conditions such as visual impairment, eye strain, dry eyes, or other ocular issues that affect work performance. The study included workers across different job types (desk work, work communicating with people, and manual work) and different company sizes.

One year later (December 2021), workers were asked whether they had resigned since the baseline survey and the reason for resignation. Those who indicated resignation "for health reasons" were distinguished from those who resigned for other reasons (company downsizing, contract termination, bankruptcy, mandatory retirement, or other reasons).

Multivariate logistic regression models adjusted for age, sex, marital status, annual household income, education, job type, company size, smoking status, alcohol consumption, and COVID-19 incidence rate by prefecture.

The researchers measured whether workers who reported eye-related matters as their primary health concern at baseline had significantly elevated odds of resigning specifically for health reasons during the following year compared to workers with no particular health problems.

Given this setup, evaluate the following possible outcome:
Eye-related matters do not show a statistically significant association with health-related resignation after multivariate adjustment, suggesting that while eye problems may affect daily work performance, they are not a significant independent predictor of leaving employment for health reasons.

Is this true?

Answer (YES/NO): YES